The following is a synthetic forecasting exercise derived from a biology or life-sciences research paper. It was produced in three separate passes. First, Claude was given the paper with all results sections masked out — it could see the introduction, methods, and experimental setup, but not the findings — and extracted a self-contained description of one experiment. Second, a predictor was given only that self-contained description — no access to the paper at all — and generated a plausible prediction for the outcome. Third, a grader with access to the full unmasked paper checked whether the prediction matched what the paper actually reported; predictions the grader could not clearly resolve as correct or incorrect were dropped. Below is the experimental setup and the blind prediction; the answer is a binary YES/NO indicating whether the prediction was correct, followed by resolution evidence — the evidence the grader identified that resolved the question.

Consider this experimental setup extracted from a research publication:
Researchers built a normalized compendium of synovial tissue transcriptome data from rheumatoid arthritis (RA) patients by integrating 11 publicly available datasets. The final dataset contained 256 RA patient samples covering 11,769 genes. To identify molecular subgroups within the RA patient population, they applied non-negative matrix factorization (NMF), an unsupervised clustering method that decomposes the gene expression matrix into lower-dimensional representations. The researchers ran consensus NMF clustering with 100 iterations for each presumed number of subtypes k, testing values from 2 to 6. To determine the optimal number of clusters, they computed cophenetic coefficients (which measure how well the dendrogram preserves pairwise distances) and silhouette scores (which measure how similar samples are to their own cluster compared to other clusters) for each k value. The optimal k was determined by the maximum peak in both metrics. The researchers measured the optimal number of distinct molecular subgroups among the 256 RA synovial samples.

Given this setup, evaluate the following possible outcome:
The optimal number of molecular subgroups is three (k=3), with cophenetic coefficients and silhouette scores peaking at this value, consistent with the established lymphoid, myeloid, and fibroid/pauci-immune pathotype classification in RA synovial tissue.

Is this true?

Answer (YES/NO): NO